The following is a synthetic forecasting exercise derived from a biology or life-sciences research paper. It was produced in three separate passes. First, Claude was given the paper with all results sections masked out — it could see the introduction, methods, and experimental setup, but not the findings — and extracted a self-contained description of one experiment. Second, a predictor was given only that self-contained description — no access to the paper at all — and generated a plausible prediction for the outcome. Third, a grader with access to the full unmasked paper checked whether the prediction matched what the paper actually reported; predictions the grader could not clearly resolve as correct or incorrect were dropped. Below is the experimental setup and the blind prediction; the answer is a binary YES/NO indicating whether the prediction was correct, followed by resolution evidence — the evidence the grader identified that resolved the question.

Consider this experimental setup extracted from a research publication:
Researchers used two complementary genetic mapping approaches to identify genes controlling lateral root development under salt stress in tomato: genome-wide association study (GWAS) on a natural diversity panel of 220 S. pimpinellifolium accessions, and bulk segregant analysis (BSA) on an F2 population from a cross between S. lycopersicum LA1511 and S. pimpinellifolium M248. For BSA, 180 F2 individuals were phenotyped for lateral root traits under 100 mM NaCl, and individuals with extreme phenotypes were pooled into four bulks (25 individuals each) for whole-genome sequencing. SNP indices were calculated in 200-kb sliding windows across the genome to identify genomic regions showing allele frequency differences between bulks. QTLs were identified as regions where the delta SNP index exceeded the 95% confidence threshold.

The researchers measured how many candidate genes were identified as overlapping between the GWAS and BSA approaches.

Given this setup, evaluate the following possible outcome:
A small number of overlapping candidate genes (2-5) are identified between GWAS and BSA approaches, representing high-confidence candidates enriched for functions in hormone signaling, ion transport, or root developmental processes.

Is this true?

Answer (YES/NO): NO